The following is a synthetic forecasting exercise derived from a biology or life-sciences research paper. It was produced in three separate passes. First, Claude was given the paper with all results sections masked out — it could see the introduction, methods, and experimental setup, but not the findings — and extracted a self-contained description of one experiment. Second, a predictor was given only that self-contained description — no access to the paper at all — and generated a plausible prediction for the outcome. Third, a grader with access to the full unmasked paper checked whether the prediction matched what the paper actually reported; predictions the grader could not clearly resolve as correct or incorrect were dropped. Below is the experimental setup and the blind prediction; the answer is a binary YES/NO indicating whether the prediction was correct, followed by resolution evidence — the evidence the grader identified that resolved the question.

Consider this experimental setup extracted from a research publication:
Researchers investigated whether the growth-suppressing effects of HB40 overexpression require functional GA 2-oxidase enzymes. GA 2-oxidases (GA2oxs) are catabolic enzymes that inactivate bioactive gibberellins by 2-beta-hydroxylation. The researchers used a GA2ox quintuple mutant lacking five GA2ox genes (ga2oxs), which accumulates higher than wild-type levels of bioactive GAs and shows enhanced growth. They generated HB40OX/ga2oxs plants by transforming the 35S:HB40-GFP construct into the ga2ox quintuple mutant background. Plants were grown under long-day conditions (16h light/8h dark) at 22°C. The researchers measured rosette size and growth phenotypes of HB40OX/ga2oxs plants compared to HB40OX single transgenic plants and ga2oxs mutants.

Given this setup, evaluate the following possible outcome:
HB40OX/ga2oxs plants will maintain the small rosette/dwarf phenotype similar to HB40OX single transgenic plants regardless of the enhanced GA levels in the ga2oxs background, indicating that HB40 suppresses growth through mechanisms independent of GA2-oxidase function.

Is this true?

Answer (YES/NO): NO